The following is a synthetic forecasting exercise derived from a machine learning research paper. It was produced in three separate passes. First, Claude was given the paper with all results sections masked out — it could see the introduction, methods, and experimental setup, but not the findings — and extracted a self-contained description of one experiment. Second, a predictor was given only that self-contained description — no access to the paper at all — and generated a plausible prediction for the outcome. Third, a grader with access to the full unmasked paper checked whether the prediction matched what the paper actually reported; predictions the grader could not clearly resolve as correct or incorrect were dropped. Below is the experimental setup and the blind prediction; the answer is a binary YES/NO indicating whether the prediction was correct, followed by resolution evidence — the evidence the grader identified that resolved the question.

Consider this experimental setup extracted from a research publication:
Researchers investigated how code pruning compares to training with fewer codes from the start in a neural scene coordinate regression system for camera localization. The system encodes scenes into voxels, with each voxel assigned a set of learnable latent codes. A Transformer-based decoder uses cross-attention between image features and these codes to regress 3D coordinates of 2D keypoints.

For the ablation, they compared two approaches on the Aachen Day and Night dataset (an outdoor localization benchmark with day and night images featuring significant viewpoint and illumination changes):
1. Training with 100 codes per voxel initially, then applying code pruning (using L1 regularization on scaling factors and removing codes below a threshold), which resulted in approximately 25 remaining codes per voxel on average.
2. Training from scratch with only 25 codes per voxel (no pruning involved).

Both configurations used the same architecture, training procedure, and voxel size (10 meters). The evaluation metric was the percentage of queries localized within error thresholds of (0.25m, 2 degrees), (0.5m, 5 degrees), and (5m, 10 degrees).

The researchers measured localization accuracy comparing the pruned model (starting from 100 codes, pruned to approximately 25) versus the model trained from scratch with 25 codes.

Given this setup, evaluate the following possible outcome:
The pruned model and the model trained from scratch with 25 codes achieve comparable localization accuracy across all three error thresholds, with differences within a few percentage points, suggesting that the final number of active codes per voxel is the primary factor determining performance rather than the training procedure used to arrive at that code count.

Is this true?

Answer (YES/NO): NO